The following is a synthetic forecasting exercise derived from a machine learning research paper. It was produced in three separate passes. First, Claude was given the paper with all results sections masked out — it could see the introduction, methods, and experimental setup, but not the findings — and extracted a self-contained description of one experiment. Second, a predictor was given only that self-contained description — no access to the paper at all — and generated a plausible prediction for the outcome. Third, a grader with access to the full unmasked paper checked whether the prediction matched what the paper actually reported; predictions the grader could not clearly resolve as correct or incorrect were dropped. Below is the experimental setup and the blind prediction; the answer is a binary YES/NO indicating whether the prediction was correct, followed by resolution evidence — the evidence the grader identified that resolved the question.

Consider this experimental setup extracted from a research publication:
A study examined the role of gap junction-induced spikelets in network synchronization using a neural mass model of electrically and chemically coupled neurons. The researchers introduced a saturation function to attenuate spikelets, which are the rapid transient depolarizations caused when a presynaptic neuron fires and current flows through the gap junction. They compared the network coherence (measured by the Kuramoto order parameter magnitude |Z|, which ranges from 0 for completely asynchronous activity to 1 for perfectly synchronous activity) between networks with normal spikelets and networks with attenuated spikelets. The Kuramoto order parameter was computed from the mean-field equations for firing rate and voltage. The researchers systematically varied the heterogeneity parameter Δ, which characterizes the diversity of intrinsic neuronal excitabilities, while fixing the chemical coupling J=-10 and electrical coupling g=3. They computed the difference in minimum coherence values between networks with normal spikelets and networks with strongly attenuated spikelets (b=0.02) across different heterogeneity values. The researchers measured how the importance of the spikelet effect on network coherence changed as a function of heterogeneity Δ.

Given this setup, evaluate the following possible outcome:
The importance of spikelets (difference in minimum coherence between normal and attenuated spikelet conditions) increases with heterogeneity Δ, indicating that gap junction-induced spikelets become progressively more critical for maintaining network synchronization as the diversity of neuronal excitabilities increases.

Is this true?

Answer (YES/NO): YES